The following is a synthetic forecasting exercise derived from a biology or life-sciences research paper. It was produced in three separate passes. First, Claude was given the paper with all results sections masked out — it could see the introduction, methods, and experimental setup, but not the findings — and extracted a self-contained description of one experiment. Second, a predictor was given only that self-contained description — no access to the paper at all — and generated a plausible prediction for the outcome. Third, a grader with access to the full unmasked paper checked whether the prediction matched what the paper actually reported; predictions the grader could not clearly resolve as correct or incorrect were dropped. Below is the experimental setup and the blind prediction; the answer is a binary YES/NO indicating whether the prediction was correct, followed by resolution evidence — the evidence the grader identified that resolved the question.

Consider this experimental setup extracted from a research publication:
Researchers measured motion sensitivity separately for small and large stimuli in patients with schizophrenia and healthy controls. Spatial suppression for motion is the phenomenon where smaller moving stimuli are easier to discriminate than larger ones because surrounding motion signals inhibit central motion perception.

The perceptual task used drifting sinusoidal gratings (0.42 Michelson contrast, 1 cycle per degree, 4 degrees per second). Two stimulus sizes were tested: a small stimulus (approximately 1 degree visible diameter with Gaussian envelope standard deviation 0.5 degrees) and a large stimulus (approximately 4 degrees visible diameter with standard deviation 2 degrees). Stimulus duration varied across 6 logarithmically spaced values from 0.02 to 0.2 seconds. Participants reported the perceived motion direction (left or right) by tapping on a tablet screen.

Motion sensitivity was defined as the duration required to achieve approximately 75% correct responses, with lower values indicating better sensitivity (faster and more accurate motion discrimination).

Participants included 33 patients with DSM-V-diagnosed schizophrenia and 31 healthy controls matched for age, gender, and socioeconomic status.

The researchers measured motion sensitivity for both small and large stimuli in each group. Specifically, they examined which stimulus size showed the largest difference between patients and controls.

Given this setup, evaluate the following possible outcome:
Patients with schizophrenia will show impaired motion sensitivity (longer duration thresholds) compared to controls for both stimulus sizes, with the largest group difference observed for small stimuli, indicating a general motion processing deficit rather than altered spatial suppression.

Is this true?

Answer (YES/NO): NO